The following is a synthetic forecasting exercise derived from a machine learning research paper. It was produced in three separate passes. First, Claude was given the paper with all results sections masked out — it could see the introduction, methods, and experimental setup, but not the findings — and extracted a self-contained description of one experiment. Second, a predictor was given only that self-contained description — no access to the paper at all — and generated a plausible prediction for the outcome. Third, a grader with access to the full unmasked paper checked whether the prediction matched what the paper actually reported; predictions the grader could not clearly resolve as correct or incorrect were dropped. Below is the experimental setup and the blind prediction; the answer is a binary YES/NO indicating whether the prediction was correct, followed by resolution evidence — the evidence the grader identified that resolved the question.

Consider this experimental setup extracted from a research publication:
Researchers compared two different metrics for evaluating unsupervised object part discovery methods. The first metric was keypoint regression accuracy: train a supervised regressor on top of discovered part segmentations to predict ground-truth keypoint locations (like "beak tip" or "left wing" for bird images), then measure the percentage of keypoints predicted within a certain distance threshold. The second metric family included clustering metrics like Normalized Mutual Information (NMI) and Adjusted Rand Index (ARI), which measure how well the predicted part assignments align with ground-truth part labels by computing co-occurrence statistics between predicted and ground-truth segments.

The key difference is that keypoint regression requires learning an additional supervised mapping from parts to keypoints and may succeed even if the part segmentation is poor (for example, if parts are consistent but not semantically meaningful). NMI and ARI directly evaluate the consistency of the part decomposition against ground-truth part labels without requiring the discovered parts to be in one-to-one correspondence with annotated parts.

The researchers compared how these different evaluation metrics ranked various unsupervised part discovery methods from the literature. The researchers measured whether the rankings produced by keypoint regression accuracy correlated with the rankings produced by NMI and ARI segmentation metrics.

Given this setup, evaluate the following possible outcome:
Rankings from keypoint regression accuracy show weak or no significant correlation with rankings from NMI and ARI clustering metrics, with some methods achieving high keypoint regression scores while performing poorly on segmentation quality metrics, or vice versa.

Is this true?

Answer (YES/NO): YES